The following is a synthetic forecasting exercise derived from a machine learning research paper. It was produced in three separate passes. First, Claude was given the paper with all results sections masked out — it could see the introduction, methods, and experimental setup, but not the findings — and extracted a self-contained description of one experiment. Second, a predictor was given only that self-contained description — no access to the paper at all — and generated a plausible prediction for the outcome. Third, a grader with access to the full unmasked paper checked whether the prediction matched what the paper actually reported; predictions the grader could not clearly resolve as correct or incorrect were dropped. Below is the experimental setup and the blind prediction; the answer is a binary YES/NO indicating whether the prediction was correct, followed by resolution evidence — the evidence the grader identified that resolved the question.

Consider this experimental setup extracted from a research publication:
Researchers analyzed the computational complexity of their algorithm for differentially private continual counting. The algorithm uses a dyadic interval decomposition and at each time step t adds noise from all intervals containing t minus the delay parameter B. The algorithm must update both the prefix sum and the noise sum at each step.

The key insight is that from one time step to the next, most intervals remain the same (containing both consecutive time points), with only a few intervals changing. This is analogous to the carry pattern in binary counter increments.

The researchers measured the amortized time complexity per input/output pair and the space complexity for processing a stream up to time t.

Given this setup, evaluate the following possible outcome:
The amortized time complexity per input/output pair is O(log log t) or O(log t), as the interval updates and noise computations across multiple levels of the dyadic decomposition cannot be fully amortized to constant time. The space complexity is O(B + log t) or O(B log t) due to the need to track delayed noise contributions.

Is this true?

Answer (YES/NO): NO